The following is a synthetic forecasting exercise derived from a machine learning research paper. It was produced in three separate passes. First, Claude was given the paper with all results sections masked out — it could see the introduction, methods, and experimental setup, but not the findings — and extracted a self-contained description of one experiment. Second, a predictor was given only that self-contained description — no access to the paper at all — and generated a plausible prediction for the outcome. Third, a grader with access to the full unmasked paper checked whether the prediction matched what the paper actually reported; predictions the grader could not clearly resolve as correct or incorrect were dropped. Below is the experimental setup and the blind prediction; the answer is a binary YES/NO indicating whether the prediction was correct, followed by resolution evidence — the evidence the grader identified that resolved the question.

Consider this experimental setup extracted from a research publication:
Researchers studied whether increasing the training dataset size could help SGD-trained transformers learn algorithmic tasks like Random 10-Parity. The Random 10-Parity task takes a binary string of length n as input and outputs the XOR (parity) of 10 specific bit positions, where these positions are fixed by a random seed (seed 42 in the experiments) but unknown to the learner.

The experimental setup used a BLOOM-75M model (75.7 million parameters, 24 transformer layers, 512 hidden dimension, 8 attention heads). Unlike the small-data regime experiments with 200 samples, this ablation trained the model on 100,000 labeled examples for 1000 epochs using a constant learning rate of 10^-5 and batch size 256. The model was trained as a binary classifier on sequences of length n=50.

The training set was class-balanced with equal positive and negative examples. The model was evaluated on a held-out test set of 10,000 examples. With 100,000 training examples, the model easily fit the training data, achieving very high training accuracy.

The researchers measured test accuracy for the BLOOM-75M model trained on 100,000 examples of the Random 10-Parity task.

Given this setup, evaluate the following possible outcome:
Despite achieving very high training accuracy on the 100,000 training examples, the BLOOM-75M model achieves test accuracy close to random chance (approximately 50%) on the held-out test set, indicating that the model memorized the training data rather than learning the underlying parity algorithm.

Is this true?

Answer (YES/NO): YES